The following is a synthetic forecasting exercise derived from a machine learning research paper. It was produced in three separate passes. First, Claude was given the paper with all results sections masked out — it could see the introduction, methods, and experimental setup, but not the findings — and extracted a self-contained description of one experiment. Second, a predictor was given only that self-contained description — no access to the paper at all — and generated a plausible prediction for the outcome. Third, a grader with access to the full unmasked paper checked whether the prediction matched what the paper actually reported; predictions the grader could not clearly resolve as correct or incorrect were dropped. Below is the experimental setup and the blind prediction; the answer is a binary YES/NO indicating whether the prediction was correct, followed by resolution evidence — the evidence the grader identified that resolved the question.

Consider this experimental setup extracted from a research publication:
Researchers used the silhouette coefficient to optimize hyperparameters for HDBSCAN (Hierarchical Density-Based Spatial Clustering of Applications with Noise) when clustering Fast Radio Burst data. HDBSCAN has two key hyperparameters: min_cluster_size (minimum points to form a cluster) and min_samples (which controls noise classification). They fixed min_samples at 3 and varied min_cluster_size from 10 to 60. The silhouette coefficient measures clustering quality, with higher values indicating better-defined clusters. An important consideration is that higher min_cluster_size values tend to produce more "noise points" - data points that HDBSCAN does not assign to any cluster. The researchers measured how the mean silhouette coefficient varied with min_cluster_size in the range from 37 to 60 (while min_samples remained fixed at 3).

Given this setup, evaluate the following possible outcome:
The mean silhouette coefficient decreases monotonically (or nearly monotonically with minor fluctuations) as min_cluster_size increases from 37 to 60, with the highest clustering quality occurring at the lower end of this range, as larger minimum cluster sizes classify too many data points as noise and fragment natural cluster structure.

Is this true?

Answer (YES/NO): NO